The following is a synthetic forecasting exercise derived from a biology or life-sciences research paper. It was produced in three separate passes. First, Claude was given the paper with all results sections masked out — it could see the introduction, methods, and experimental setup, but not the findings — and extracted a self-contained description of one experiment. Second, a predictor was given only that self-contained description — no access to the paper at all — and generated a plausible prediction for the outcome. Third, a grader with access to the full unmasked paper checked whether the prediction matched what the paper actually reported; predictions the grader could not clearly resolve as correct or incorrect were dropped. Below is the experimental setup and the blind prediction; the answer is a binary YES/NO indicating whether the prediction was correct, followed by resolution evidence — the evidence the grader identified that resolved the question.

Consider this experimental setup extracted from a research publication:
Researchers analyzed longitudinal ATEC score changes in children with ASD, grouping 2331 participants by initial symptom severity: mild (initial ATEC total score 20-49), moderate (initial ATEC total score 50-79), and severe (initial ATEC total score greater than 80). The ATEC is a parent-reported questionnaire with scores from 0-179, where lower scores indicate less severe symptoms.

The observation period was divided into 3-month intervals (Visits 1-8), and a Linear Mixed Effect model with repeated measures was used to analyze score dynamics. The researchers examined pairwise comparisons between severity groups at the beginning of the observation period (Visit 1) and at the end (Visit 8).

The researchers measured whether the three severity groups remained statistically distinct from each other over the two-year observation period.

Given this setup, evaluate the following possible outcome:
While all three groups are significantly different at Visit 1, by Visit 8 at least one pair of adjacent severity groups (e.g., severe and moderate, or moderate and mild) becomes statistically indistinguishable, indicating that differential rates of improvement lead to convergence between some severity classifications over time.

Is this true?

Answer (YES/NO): YES